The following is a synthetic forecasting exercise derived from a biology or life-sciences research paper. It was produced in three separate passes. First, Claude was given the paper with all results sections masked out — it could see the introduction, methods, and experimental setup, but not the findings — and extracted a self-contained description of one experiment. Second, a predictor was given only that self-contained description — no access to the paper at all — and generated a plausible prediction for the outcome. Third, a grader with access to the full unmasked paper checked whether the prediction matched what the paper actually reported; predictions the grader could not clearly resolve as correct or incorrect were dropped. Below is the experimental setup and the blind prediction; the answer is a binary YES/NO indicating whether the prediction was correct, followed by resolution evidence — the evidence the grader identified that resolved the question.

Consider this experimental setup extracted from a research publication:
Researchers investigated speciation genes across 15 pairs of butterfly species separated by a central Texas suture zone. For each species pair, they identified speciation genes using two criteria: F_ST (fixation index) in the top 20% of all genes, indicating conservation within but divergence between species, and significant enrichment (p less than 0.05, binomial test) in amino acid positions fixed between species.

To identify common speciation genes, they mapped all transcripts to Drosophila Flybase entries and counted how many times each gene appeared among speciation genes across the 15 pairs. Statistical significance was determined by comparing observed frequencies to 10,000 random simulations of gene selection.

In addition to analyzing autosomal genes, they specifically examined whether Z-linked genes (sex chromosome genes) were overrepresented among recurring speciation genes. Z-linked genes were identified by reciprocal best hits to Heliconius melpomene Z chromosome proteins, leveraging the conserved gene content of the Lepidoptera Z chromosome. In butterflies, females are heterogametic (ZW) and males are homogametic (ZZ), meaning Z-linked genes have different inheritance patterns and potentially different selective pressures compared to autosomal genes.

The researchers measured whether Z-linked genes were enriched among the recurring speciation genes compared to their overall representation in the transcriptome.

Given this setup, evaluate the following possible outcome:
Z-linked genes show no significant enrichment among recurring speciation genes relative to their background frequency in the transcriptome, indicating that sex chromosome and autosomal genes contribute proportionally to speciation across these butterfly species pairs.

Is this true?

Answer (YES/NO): NO